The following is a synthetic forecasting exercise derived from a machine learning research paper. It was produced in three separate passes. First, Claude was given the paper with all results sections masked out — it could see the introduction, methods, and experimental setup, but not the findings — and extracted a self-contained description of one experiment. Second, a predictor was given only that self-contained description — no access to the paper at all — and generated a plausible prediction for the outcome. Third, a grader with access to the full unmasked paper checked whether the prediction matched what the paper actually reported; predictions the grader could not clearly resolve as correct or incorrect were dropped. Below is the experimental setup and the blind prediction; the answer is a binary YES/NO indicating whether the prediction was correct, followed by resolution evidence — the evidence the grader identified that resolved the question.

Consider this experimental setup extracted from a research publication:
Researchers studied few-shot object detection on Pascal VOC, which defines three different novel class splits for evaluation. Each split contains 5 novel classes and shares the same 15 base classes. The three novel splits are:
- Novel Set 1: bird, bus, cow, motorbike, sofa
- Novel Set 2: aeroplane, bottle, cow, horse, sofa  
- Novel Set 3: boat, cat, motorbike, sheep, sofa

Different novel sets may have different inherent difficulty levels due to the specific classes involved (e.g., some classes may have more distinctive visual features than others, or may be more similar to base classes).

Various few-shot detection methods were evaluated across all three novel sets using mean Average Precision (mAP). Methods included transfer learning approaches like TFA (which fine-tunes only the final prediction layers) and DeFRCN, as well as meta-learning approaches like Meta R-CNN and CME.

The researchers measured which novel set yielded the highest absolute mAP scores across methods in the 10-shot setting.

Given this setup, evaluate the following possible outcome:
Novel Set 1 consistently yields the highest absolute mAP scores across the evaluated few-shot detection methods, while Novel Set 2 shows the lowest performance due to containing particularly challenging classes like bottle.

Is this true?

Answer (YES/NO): YES